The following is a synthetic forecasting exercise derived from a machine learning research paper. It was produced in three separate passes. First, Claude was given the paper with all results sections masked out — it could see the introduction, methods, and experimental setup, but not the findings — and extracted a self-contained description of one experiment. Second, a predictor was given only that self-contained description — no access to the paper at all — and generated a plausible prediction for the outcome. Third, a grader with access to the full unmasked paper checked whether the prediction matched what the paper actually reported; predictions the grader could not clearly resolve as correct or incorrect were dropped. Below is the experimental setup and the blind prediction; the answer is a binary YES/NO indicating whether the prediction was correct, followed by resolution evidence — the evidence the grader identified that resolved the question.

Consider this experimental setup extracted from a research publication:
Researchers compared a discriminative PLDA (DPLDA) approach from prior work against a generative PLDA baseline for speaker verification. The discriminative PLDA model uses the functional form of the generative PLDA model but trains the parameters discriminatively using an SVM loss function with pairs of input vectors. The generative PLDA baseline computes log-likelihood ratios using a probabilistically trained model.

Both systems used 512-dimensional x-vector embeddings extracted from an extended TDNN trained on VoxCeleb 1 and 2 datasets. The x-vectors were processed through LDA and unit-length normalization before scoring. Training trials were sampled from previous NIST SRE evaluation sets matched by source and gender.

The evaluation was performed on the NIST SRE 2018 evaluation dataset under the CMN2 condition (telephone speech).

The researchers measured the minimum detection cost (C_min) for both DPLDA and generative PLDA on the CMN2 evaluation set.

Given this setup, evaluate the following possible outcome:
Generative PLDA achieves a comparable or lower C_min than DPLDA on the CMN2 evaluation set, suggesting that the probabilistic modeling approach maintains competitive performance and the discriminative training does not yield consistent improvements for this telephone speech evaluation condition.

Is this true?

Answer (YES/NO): YES